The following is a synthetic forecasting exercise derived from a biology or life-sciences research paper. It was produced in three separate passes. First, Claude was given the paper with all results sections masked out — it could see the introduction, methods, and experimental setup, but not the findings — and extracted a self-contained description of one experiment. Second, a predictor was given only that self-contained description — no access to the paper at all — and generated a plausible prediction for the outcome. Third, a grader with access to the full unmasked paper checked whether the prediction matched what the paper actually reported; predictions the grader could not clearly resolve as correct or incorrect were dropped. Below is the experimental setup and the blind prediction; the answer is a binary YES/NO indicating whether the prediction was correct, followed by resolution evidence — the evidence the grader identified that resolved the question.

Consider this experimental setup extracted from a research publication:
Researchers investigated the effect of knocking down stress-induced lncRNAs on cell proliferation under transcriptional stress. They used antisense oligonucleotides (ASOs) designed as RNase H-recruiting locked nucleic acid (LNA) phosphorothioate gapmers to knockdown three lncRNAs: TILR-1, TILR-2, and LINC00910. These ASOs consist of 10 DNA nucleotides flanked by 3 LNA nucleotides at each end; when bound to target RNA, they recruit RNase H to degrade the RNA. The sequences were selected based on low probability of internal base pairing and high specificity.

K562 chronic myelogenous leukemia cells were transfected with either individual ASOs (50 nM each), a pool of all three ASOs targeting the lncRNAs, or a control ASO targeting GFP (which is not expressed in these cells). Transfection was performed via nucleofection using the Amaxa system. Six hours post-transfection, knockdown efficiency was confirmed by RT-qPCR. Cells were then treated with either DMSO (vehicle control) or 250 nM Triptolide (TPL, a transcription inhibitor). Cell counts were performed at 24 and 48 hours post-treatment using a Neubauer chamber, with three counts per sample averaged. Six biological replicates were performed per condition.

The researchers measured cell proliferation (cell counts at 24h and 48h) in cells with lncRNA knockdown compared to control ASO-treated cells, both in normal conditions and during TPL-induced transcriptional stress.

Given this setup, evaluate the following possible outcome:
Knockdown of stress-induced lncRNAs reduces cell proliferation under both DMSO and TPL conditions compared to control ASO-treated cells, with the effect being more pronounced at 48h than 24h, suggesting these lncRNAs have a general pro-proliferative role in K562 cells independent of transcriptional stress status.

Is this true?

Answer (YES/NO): NO